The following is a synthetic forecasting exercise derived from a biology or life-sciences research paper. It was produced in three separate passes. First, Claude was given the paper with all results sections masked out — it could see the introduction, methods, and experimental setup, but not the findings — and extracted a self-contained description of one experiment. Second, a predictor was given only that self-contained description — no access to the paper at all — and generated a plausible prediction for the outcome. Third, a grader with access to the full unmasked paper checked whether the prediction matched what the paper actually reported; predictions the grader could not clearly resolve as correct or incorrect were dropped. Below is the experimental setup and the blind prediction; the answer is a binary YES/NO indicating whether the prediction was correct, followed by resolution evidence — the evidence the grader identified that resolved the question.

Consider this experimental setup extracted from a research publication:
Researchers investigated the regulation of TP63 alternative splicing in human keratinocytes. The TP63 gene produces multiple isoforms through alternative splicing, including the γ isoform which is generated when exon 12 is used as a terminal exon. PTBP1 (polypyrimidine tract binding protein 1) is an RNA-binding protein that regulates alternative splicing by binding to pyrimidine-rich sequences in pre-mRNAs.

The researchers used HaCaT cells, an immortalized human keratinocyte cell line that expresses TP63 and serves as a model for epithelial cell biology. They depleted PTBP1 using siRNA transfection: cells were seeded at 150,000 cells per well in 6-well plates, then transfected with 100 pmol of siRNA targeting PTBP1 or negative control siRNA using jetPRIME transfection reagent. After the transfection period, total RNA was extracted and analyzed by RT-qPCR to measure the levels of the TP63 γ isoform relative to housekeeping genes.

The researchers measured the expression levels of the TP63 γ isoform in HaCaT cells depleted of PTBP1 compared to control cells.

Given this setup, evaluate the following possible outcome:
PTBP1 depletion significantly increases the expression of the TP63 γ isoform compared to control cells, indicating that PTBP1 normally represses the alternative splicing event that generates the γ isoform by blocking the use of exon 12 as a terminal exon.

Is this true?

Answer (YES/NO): YES